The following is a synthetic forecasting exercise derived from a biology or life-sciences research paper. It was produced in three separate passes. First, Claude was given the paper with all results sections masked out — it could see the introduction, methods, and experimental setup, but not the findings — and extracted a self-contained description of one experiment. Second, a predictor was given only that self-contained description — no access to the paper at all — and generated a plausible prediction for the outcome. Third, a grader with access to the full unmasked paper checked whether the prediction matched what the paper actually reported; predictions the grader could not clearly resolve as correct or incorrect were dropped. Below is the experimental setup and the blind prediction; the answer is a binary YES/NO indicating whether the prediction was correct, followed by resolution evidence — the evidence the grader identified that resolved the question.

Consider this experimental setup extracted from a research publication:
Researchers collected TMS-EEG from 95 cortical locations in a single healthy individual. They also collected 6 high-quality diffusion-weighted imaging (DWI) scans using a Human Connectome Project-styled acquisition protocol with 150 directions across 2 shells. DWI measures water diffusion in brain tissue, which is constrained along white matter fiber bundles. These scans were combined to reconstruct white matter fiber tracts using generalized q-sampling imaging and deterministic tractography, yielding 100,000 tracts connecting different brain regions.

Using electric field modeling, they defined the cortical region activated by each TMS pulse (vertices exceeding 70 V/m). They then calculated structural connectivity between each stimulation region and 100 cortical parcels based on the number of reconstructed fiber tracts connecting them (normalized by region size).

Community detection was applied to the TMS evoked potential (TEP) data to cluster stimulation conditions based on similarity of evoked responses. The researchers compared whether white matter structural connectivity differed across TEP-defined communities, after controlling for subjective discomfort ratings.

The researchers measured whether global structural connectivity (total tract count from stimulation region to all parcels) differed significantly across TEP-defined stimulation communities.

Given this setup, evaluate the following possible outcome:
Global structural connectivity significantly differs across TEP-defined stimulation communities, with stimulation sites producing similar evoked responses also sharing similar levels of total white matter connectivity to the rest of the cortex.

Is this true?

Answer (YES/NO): YES